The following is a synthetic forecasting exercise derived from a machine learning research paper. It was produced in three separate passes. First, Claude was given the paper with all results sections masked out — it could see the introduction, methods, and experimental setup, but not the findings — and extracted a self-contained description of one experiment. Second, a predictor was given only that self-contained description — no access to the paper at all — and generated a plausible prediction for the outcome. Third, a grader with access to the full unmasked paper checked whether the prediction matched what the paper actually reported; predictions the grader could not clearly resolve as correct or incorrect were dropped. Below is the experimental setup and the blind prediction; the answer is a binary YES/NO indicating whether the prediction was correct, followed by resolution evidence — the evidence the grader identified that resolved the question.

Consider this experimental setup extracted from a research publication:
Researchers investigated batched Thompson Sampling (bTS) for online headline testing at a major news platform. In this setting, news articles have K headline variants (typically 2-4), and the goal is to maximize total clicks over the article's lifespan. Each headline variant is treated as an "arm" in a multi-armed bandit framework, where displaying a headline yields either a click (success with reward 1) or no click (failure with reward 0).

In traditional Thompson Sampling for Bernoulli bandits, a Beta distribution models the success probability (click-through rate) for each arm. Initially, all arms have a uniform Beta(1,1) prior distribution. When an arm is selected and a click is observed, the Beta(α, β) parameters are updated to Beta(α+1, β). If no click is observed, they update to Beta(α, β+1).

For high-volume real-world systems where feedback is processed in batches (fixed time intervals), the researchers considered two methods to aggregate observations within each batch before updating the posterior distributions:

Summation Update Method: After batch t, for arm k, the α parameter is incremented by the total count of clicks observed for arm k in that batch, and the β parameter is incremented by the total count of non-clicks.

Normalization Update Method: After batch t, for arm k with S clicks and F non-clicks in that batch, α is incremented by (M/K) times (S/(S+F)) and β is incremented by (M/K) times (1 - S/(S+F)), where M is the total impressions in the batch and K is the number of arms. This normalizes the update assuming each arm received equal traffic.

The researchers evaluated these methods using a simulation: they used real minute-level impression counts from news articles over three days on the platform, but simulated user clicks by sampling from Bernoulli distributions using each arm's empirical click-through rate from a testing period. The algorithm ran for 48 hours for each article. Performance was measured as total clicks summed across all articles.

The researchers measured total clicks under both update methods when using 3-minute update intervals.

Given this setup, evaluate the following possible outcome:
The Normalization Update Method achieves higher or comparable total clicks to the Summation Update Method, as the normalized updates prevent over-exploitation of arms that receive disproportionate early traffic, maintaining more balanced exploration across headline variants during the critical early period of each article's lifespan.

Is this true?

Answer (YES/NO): NO